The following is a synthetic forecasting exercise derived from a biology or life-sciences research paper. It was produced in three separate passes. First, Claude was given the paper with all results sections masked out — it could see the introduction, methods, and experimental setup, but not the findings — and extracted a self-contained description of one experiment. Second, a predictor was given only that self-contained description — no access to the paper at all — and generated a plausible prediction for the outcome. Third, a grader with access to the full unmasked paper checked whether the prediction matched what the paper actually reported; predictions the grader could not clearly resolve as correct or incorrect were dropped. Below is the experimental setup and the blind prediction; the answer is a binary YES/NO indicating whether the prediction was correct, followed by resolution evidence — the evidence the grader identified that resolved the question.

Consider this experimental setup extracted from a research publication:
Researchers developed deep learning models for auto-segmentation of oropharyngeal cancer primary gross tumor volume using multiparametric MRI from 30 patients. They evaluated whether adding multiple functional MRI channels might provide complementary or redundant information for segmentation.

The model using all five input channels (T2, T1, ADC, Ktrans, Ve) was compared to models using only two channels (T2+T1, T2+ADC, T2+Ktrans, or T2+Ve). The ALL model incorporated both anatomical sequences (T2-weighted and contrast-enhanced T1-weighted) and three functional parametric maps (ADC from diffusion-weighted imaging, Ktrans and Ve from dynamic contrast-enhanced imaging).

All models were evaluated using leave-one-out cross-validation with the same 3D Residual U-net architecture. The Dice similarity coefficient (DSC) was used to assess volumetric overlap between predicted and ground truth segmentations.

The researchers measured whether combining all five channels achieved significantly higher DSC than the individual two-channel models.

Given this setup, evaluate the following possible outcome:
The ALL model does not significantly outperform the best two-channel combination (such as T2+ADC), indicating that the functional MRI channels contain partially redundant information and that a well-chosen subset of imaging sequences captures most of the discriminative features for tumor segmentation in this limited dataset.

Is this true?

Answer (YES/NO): YES